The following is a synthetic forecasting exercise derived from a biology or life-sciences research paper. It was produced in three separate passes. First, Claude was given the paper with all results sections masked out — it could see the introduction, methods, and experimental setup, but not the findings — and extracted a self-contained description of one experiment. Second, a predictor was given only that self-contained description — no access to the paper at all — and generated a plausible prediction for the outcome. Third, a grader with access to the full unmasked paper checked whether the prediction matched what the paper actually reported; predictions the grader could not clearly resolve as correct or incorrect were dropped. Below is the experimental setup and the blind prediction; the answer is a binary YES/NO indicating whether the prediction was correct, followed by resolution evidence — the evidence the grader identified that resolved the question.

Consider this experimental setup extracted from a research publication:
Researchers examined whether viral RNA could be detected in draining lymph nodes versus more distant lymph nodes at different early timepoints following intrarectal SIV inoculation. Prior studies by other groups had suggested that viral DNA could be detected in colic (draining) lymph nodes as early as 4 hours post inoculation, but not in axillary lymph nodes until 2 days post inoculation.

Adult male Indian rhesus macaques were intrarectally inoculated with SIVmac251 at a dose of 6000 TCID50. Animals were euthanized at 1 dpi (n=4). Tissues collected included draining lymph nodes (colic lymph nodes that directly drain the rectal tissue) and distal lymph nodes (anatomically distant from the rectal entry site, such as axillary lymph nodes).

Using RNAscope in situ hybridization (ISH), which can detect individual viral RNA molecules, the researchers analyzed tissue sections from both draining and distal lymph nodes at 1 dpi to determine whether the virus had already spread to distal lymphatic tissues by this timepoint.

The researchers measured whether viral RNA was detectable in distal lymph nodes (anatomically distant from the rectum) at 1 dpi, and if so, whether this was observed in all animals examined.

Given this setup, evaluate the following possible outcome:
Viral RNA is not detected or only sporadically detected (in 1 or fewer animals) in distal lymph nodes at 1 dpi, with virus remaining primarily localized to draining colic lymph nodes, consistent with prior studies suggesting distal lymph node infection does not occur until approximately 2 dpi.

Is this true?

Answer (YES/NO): NO